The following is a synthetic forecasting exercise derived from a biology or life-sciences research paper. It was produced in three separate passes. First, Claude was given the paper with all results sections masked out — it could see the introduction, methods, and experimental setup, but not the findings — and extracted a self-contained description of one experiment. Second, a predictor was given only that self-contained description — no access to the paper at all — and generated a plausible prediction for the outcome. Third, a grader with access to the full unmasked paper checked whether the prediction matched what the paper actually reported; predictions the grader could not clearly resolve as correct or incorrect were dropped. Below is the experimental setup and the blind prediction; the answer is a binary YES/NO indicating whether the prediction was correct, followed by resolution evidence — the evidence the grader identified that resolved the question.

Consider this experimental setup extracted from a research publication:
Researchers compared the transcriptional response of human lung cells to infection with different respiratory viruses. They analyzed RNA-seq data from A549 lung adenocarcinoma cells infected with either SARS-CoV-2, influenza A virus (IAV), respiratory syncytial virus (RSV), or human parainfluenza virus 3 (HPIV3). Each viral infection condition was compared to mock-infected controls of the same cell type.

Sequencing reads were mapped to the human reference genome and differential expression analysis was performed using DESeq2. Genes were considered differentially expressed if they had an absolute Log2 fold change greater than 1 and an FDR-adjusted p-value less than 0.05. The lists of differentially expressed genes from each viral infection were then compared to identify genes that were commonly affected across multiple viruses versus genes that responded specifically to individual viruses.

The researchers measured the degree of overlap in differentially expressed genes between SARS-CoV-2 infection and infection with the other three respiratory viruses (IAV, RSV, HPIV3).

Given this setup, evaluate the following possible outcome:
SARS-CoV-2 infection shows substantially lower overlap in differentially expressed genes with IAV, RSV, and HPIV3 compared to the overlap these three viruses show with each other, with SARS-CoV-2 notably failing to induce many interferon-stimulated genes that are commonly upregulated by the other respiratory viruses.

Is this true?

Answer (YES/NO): NO